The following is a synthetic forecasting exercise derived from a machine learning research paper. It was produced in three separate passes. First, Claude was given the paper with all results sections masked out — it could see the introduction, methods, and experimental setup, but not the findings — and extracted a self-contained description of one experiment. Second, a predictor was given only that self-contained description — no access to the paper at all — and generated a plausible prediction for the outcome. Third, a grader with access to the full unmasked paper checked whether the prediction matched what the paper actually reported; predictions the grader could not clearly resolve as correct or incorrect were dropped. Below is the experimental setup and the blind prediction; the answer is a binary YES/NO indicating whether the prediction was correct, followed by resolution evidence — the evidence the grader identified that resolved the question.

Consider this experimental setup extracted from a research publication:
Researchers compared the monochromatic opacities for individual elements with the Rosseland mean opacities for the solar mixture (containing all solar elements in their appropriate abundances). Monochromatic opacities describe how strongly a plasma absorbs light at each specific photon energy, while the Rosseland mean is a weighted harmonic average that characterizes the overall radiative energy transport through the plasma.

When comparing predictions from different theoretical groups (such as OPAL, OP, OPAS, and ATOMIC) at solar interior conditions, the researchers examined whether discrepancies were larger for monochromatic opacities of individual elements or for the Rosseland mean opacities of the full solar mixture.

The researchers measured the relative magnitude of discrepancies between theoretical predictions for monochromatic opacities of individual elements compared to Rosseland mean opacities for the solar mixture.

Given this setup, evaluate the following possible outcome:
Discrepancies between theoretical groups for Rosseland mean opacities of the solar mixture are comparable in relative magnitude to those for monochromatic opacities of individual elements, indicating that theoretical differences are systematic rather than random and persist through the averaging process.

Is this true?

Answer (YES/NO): NO